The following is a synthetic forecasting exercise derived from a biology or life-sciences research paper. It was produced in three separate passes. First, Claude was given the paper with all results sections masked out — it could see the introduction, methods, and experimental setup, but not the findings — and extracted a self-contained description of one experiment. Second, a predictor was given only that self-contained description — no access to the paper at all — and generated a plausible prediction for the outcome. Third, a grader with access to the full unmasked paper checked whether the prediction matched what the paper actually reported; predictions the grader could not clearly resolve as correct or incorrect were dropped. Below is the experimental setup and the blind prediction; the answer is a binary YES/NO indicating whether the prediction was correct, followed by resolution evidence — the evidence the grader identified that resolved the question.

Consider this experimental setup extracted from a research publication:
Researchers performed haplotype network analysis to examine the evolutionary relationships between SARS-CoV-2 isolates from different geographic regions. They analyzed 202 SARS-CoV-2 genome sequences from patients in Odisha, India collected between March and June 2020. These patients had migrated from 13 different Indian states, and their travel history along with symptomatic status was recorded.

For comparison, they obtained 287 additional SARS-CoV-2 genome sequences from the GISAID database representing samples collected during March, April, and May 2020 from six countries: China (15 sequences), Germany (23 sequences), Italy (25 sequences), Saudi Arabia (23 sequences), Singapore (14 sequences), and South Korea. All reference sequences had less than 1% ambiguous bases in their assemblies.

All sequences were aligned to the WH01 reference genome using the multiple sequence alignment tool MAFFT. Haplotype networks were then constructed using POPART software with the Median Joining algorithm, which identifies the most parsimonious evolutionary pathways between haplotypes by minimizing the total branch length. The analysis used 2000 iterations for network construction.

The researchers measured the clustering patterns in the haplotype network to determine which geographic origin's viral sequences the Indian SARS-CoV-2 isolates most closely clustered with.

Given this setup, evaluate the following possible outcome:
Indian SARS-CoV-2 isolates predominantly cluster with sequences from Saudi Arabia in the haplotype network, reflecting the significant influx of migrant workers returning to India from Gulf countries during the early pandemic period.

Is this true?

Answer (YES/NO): NO